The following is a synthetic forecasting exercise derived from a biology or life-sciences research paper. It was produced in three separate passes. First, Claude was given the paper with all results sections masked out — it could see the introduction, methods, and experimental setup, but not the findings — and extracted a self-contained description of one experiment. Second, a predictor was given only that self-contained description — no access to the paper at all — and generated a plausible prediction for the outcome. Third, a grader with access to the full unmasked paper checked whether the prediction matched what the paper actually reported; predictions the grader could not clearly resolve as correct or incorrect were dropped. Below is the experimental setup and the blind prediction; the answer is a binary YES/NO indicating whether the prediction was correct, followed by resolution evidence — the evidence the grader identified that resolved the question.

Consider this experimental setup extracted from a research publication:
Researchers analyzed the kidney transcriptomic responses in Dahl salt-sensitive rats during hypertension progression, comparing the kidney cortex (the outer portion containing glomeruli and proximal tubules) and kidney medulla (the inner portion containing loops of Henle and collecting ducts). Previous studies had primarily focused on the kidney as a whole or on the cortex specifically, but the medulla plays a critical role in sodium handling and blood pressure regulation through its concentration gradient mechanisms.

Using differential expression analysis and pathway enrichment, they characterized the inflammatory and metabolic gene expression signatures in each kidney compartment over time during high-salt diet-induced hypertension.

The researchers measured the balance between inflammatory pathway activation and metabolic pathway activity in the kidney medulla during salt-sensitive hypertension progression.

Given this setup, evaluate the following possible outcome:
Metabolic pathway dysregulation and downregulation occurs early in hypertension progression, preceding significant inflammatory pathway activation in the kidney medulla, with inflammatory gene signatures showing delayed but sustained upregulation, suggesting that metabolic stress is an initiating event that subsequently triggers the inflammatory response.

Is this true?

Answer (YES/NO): NO